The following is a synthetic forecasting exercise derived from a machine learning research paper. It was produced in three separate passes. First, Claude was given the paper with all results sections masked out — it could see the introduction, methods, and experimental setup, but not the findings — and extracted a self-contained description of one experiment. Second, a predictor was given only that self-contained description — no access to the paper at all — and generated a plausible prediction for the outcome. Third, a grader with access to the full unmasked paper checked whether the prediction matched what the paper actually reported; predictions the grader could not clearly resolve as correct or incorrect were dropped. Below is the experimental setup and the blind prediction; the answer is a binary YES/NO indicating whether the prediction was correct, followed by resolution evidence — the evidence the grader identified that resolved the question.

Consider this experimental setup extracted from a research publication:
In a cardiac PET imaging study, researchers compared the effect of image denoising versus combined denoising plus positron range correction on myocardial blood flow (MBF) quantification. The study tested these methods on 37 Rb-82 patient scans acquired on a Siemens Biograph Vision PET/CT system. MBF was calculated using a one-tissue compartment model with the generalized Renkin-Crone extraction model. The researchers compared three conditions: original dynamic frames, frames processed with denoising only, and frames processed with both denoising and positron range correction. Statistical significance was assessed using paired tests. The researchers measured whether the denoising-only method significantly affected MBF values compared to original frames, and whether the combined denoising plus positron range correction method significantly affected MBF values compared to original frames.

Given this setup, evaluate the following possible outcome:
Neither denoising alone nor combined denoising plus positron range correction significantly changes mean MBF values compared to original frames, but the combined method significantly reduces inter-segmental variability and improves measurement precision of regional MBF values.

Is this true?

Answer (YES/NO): NO